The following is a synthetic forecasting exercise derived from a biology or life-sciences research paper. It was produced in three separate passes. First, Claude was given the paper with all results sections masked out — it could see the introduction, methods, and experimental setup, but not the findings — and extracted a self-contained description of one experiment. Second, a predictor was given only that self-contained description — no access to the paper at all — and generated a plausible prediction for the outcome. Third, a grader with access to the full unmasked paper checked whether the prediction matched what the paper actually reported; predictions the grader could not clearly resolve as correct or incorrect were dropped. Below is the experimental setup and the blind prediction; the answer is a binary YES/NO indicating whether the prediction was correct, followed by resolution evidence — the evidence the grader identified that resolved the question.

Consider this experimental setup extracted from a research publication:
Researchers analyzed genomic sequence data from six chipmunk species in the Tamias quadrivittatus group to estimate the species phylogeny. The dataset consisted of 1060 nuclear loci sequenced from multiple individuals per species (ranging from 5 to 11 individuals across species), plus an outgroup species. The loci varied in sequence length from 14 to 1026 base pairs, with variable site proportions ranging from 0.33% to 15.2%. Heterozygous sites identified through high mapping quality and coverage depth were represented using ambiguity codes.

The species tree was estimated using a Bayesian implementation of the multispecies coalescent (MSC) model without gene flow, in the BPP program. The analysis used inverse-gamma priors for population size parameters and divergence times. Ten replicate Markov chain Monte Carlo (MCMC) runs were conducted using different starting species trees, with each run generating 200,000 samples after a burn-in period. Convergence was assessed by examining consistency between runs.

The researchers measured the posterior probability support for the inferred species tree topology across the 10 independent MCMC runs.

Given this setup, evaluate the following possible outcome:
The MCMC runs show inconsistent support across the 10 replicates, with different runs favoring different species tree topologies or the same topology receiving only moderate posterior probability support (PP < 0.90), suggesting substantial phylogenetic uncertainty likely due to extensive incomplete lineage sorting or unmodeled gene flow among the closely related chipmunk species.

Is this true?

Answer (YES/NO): NO